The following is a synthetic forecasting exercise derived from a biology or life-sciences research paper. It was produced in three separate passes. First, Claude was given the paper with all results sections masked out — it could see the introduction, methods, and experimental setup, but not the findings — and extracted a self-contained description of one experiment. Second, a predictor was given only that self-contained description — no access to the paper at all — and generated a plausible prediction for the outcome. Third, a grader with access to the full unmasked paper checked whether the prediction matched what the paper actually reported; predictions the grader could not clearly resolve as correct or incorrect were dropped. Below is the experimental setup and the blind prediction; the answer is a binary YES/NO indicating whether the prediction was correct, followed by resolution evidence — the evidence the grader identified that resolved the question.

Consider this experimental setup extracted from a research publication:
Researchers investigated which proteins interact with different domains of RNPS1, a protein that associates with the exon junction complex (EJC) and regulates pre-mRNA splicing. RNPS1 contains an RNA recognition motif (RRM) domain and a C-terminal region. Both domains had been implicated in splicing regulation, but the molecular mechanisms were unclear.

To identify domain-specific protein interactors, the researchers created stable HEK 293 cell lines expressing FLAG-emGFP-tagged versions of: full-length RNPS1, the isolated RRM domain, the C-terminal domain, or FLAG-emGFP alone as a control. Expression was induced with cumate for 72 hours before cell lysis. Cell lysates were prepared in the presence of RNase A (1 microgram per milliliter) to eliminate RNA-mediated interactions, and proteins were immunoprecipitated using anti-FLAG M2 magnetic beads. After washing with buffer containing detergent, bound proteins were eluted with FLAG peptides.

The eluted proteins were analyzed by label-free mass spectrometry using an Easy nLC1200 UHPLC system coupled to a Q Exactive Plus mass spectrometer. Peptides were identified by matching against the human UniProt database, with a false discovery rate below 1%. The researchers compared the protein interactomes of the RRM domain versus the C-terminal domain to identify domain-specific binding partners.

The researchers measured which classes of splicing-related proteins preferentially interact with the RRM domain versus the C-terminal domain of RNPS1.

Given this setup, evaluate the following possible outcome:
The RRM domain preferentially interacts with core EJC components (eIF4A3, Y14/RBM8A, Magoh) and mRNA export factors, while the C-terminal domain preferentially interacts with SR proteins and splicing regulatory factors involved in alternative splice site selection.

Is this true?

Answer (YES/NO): NO